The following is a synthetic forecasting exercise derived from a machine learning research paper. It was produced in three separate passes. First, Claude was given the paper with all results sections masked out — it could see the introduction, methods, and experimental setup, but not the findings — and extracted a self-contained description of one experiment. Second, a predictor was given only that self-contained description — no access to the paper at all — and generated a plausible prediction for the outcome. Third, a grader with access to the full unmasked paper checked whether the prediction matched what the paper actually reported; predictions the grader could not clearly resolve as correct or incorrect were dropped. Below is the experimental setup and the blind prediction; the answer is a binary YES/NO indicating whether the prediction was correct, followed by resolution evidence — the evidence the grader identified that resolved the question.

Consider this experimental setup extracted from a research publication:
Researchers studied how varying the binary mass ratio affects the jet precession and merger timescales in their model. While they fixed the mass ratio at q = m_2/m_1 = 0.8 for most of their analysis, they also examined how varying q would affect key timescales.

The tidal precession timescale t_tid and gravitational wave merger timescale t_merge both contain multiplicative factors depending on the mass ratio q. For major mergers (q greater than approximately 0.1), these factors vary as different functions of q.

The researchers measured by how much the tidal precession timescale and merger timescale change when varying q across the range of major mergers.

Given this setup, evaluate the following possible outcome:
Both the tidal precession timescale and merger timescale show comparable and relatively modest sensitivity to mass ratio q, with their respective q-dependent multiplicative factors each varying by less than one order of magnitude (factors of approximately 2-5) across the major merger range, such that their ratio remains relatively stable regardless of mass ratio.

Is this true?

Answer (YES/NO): YES